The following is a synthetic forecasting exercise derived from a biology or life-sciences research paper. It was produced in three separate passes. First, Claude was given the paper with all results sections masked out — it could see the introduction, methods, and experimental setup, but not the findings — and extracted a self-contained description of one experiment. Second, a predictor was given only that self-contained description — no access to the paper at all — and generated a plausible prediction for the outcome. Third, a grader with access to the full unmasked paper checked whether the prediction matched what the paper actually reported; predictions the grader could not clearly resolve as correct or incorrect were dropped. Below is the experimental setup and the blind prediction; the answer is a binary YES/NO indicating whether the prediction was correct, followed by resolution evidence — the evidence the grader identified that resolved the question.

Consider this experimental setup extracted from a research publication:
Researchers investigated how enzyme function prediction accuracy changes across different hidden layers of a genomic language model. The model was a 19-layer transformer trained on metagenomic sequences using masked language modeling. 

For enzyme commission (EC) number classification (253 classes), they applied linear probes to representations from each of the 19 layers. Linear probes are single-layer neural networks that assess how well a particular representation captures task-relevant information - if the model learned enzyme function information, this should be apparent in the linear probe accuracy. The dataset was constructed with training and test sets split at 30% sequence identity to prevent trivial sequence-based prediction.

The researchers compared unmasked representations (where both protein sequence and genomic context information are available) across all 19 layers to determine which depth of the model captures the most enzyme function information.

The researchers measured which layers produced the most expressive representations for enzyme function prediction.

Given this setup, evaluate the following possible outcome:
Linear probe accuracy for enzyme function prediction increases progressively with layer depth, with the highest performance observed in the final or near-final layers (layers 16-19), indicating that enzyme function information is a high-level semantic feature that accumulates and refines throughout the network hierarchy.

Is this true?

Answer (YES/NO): NO